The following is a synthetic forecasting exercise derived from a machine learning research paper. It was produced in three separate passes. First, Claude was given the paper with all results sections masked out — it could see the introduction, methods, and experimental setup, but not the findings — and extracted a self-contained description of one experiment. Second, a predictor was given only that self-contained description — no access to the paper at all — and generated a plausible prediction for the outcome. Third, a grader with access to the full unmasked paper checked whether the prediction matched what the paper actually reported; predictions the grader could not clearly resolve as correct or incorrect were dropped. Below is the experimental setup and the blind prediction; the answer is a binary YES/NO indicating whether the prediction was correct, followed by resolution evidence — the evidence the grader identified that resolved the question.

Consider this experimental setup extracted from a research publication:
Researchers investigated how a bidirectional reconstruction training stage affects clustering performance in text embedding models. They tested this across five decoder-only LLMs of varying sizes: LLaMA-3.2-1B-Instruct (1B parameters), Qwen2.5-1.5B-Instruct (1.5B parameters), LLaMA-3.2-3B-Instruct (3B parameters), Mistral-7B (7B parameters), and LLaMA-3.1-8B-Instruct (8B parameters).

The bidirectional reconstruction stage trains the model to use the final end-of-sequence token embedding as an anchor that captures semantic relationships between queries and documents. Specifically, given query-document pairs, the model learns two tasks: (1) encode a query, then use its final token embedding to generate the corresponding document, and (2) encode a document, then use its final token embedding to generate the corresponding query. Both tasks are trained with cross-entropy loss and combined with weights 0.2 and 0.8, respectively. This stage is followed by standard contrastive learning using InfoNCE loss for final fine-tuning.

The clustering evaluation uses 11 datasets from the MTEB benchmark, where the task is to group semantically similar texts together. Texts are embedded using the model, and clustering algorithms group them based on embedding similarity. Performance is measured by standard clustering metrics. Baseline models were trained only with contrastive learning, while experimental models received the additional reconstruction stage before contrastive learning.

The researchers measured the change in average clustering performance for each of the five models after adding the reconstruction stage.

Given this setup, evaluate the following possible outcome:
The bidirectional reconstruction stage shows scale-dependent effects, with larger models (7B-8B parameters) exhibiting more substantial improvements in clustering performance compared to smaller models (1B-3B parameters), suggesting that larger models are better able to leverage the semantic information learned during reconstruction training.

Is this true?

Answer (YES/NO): NO